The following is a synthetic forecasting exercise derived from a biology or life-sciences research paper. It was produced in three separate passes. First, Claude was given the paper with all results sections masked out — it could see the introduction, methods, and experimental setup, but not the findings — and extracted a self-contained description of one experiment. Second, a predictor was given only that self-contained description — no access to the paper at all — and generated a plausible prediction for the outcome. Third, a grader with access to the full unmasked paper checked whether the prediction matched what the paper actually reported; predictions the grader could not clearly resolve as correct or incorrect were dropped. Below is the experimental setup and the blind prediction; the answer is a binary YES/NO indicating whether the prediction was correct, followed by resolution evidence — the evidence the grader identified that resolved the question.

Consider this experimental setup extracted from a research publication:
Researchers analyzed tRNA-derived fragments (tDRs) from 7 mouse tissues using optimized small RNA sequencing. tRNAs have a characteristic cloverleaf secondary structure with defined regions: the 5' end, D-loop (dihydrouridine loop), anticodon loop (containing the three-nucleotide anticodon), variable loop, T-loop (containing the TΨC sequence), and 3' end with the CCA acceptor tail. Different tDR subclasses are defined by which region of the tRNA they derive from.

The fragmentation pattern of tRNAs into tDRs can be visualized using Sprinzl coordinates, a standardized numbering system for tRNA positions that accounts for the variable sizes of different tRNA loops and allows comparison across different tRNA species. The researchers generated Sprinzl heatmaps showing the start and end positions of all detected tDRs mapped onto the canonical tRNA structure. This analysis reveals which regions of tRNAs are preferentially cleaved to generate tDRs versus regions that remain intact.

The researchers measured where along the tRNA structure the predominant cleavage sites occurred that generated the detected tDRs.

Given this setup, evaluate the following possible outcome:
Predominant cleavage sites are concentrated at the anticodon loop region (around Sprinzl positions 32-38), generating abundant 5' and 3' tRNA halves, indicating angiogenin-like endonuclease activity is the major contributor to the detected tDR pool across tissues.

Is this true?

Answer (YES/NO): NO